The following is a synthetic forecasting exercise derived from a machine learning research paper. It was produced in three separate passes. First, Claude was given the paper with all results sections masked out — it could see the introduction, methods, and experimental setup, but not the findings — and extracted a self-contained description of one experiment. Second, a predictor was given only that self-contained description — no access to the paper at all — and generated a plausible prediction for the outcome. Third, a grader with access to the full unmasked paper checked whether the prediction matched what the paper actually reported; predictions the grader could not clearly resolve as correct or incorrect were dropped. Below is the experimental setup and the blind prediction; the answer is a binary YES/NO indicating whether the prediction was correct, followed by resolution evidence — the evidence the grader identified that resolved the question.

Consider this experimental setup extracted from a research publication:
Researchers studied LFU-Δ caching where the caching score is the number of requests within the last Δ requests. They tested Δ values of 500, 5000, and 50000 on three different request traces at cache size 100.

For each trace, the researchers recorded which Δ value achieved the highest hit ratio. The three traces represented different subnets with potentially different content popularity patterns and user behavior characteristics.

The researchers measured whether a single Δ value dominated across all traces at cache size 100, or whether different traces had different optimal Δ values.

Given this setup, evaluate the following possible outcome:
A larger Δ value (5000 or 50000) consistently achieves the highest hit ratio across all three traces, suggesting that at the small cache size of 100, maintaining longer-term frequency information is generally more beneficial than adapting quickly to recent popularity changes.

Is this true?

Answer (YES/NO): NO